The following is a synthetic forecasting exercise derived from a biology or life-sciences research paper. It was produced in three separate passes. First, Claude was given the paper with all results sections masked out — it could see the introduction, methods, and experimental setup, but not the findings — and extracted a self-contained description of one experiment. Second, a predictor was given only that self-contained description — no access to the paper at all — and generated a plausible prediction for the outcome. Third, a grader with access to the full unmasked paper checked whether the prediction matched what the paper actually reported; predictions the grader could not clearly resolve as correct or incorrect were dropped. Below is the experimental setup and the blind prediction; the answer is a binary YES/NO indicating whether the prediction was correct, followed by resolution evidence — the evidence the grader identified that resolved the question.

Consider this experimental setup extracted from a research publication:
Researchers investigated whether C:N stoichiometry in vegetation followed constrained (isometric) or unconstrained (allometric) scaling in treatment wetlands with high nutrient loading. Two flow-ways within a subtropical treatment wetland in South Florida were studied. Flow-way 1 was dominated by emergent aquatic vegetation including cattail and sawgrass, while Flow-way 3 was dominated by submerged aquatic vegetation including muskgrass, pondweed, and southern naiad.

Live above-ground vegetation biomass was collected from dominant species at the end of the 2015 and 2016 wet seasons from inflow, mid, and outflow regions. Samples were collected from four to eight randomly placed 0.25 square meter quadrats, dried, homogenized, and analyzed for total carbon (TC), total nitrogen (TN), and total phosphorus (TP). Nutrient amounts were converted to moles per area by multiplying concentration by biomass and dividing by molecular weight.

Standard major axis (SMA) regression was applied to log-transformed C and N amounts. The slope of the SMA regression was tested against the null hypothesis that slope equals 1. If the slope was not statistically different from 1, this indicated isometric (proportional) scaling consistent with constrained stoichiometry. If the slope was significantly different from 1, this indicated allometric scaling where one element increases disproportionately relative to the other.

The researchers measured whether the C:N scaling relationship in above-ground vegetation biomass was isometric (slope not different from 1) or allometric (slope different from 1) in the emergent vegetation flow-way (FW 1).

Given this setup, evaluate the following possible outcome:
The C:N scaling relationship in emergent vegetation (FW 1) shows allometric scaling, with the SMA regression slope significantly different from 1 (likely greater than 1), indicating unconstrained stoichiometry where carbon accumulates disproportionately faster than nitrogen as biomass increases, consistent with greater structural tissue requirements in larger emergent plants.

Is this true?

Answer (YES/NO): NO